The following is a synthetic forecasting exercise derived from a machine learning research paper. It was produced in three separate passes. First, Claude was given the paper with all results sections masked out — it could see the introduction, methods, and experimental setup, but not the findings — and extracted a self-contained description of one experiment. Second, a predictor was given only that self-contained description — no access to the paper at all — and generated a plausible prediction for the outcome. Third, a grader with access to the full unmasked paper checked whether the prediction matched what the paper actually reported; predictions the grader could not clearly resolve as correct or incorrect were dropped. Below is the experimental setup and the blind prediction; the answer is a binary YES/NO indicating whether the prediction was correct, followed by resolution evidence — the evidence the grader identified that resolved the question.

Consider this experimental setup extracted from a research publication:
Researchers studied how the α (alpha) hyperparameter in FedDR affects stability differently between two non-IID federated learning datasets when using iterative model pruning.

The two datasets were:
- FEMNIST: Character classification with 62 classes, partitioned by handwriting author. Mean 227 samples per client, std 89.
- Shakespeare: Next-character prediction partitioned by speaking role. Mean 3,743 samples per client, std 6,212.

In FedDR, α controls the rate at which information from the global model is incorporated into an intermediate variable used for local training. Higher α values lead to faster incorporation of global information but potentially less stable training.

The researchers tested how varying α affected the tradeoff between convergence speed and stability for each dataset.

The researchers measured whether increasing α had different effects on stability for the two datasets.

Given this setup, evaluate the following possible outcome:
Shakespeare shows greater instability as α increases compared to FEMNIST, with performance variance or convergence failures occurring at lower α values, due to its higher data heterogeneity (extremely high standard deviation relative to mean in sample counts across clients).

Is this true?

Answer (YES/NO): NO